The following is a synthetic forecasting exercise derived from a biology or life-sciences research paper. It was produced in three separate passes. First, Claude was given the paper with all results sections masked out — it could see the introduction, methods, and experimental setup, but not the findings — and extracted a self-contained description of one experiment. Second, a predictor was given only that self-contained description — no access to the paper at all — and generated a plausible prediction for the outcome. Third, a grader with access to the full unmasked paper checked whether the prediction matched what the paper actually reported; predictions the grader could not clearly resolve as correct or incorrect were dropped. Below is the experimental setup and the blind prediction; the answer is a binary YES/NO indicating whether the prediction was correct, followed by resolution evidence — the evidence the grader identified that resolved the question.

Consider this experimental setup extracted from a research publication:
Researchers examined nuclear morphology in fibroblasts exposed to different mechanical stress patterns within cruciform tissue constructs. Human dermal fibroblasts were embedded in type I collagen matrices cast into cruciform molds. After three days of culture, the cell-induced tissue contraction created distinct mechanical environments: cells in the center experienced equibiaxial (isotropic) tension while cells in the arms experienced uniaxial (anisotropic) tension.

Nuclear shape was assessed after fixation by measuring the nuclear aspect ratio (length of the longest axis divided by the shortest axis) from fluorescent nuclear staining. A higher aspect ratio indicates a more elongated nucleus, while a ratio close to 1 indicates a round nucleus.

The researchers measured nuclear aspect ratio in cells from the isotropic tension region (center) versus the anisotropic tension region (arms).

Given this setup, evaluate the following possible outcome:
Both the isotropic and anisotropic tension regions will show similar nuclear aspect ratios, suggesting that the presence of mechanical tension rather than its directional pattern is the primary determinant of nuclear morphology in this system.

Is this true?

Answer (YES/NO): NO